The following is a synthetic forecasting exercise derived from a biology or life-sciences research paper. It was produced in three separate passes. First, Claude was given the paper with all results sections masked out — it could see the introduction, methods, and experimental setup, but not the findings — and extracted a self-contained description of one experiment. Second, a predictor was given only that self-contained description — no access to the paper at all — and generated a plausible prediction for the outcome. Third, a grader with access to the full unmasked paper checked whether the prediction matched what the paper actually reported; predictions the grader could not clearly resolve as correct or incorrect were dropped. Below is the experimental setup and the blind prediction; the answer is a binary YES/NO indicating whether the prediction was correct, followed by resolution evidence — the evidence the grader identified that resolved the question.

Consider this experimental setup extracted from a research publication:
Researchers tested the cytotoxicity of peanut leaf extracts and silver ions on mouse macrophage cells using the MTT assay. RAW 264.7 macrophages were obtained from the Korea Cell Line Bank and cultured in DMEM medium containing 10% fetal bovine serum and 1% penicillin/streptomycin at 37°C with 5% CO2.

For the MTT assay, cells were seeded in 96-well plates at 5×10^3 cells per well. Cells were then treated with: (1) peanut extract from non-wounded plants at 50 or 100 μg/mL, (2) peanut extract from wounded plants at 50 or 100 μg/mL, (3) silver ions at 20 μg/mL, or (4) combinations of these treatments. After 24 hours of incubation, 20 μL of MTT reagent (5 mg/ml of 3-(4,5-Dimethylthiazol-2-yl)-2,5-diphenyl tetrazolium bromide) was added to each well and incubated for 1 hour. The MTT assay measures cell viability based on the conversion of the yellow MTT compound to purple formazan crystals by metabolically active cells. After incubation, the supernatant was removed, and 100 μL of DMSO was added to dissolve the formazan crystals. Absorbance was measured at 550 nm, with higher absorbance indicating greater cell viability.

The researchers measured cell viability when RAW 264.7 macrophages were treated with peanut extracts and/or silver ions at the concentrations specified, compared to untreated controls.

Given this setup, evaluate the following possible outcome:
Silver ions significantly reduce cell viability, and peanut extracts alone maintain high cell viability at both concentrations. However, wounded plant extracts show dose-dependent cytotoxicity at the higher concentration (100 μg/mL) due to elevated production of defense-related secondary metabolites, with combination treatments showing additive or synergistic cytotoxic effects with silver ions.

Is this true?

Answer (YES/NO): NO